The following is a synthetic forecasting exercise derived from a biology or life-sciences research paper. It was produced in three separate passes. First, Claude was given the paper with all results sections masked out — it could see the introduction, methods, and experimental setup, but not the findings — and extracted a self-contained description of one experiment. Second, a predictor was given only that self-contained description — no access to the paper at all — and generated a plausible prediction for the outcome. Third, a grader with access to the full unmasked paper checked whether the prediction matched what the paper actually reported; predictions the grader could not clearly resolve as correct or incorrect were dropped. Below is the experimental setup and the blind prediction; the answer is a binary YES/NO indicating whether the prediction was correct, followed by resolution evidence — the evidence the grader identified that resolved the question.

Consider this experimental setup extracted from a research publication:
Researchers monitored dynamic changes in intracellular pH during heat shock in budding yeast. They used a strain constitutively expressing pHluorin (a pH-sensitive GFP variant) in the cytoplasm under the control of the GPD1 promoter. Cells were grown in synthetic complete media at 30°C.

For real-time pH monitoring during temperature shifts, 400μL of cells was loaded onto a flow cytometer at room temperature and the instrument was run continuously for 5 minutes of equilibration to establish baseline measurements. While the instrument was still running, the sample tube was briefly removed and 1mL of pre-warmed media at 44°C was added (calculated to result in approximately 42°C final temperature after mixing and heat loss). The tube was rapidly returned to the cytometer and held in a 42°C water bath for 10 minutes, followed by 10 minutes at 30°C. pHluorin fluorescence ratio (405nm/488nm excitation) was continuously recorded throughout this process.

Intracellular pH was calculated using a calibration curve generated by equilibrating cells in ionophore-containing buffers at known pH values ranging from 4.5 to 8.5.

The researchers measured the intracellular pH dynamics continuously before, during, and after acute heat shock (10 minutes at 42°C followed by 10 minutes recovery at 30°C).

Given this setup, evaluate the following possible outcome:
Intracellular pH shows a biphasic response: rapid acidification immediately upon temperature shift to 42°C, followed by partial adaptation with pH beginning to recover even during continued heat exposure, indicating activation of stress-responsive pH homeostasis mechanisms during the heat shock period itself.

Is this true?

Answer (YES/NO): NO